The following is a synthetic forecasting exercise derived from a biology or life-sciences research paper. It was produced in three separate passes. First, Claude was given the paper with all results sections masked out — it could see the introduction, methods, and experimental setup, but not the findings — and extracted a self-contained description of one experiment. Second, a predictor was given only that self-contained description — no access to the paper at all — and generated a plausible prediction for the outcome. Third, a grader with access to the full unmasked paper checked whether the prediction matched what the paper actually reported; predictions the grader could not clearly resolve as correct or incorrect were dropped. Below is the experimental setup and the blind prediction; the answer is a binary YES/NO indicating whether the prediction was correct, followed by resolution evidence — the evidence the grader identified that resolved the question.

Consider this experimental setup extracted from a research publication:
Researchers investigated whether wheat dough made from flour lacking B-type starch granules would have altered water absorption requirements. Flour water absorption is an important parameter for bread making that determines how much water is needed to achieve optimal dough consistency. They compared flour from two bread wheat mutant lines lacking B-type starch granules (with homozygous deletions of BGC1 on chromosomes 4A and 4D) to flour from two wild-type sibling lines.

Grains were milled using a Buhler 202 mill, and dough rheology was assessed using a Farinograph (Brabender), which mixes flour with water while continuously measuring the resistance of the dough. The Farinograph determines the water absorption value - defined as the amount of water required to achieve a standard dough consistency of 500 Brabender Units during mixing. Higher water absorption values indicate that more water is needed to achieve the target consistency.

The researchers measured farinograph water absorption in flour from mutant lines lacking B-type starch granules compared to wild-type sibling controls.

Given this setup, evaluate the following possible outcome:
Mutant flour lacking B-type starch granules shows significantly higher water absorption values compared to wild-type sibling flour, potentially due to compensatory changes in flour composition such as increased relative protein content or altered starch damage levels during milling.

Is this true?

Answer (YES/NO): YES